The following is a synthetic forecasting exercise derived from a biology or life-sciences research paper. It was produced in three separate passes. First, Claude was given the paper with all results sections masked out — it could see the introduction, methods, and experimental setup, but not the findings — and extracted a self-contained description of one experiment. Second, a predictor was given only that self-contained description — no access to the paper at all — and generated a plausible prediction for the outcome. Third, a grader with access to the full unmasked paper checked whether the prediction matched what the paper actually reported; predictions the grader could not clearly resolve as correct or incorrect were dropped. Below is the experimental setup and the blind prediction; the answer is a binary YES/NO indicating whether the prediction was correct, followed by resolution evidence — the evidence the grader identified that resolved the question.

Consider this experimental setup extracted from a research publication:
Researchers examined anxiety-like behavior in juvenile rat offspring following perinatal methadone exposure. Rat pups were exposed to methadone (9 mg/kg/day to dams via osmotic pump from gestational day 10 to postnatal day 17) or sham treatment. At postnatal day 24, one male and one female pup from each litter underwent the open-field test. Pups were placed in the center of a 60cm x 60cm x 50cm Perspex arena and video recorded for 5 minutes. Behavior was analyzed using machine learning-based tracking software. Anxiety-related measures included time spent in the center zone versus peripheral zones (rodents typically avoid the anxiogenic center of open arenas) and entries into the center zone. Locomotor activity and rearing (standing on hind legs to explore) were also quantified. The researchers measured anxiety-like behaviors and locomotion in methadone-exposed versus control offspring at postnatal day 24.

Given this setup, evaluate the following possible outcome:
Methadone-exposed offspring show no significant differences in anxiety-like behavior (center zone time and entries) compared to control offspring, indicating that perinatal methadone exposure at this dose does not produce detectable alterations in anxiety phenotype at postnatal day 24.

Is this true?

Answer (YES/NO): NO